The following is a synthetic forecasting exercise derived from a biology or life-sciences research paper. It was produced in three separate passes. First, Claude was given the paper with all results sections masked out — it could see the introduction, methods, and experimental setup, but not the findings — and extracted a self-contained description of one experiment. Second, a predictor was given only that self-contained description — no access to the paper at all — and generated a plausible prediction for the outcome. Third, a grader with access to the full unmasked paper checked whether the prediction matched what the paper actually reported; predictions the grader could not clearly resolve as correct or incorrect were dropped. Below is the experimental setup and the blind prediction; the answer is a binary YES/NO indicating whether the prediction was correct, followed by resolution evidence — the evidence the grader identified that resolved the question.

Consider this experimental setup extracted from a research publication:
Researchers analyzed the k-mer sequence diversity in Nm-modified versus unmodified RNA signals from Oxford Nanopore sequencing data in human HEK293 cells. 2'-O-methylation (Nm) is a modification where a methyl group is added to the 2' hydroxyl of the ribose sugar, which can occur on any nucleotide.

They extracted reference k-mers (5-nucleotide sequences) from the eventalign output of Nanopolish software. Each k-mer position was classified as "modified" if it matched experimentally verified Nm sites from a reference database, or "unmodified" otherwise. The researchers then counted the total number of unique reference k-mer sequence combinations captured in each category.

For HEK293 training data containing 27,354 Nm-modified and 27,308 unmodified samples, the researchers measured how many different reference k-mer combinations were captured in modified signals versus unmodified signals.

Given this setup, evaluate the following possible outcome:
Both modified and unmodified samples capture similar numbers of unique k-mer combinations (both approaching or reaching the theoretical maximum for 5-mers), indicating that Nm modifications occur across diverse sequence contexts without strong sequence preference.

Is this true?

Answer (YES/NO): NO